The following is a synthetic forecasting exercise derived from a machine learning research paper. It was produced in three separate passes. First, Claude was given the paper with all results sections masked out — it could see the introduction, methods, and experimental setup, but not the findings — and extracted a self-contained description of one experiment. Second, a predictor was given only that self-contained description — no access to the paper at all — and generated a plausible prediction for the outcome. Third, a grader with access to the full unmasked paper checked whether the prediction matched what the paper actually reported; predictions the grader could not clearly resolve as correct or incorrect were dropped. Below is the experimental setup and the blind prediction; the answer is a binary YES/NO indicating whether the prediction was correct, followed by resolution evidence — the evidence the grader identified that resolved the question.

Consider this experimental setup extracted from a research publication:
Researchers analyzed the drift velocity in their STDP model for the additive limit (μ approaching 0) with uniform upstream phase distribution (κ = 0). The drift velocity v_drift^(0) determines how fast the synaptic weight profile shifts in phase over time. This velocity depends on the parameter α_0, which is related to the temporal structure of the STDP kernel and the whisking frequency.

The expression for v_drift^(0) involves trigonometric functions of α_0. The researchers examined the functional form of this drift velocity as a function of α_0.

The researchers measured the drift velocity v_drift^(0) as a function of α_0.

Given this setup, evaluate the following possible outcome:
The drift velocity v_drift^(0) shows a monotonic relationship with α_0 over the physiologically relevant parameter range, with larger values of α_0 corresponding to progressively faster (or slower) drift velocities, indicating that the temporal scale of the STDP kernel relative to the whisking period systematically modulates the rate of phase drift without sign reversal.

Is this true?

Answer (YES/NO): NO